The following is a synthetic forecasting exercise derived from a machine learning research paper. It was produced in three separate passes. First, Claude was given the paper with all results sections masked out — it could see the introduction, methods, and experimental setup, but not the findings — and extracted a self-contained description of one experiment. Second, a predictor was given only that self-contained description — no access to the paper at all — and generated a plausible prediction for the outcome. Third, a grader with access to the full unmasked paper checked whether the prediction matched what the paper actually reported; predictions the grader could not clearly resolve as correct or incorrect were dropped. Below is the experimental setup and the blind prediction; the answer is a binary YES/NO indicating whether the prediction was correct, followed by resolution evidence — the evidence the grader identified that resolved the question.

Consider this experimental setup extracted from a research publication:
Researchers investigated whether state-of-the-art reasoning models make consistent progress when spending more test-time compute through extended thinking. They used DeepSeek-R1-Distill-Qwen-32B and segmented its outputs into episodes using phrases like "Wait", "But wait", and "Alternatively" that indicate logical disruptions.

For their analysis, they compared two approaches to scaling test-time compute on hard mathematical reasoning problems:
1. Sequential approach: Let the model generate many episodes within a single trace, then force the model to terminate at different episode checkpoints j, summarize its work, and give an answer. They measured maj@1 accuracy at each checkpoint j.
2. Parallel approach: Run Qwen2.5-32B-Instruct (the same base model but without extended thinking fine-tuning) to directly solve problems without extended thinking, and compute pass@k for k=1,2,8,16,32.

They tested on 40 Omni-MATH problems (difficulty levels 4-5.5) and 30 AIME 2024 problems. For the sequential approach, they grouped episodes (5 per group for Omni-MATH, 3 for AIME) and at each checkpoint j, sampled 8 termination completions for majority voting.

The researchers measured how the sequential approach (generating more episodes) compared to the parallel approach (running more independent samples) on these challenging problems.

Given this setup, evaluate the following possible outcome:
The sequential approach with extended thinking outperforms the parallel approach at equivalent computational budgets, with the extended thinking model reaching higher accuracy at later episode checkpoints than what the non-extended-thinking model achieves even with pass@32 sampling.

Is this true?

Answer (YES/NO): NO